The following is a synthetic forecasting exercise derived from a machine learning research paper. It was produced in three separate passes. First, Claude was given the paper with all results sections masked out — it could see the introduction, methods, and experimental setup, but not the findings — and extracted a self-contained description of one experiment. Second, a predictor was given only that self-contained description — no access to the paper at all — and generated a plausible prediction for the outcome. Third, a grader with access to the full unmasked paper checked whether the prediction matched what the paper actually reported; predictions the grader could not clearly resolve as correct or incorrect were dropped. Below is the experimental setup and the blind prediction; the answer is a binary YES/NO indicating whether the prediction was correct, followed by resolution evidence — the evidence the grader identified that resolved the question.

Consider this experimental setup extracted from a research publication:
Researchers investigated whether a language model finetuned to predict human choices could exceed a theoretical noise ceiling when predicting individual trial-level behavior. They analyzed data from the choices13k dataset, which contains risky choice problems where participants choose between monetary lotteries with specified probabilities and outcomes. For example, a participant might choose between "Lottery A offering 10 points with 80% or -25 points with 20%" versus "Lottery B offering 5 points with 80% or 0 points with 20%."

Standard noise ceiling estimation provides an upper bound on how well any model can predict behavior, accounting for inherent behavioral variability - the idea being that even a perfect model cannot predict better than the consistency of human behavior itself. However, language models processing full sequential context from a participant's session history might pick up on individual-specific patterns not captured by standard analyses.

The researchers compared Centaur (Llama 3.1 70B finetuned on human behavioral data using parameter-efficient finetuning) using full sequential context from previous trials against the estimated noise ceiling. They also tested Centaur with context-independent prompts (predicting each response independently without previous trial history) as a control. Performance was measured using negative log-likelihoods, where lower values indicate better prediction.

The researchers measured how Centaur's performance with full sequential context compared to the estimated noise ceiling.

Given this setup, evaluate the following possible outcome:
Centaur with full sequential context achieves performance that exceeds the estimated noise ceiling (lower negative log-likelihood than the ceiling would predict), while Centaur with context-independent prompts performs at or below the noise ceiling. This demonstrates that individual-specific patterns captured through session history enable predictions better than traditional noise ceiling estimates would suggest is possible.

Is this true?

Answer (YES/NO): YES